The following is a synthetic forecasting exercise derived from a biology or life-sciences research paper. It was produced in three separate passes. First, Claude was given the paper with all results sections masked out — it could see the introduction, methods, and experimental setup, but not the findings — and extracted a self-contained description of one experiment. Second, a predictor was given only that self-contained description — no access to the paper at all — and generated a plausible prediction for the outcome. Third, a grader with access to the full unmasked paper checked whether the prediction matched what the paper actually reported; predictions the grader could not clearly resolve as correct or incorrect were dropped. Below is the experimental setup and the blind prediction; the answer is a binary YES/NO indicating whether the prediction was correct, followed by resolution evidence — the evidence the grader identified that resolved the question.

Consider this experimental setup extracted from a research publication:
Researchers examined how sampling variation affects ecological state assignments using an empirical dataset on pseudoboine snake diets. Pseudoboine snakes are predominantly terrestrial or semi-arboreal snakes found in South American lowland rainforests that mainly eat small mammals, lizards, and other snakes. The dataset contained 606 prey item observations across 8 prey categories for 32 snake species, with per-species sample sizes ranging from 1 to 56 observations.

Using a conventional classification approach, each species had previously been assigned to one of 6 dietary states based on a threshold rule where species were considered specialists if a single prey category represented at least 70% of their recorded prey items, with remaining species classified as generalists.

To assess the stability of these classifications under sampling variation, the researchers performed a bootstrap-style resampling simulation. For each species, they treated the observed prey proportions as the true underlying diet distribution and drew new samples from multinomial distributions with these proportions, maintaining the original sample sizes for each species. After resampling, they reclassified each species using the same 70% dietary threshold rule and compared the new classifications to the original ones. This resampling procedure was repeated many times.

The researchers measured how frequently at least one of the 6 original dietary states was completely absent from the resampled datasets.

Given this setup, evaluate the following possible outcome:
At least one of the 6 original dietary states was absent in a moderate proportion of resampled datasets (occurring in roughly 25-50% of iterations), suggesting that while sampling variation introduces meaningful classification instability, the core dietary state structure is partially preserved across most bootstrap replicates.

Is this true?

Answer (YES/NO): NO